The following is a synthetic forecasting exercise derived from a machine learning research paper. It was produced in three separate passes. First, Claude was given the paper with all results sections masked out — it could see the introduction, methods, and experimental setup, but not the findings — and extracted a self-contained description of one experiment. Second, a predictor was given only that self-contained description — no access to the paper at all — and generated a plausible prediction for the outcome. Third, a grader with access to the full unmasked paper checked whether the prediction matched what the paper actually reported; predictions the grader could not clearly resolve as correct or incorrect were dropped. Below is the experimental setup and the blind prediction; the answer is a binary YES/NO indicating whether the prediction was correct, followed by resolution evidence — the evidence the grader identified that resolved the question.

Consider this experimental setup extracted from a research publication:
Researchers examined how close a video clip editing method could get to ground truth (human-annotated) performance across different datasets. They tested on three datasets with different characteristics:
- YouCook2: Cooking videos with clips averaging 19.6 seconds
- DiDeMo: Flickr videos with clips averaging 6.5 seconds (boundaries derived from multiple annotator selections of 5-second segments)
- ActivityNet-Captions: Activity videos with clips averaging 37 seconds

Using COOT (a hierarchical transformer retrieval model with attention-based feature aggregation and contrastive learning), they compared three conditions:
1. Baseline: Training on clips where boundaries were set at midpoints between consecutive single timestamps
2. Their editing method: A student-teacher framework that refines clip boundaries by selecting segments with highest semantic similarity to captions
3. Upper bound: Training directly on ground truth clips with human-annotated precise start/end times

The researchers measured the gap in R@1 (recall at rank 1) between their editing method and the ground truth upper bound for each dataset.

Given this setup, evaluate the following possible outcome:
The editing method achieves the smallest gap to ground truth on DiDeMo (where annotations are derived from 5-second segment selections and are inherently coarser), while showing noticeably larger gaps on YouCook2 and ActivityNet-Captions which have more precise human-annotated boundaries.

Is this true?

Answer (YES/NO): NO